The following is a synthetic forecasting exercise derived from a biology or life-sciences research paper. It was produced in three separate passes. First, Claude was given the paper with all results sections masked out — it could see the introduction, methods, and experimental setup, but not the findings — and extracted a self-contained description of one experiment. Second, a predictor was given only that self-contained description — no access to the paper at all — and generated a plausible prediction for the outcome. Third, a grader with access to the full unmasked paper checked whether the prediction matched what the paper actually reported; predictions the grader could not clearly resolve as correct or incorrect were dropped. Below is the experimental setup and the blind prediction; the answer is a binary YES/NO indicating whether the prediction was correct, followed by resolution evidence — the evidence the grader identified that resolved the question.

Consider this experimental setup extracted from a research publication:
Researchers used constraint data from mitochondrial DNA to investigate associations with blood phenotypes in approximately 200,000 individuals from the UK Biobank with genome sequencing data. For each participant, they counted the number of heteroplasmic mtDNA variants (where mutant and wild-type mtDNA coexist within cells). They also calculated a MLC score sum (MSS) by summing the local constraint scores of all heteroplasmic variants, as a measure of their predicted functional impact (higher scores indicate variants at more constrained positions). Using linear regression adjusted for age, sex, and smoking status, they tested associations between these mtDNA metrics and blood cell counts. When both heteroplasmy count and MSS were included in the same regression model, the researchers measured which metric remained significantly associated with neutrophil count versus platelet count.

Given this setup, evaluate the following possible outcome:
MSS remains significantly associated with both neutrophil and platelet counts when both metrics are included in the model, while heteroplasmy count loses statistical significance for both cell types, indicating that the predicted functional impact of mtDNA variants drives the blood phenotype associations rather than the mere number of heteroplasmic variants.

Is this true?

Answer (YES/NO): NO